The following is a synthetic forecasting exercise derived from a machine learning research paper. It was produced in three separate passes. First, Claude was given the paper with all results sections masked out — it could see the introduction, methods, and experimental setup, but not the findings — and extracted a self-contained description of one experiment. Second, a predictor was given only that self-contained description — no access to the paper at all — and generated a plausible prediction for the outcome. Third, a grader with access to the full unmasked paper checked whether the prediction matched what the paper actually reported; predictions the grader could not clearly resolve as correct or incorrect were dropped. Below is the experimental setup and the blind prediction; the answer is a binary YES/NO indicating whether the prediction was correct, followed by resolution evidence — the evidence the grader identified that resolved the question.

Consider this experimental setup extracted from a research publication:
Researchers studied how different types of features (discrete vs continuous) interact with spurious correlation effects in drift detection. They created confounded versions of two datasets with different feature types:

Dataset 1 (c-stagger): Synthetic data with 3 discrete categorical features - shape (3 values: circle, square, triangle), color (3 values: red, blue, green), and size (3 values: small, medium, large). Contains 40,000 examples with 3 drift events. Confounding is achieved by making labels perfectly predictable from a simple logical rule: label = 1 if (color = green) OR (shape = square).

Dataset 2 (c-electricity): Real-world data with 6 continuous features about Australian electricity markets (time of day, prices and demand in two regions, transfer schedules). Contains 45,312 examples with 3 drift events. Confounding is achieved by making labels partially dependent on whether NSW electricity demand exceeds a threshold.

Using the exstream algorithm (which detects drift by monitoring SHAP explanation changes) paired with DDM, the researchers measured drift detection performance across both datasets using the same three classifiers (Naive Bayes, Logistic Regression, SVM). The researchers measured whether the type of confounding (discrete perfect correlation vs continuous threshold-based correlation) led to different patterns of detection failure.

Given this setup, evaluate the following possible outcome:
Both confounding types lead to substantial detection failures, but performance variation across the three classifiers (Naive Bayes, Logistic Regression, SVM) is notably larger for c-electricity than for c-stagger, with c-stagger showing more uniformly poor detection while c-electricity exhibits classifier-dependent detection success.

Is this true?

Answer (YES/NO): NO